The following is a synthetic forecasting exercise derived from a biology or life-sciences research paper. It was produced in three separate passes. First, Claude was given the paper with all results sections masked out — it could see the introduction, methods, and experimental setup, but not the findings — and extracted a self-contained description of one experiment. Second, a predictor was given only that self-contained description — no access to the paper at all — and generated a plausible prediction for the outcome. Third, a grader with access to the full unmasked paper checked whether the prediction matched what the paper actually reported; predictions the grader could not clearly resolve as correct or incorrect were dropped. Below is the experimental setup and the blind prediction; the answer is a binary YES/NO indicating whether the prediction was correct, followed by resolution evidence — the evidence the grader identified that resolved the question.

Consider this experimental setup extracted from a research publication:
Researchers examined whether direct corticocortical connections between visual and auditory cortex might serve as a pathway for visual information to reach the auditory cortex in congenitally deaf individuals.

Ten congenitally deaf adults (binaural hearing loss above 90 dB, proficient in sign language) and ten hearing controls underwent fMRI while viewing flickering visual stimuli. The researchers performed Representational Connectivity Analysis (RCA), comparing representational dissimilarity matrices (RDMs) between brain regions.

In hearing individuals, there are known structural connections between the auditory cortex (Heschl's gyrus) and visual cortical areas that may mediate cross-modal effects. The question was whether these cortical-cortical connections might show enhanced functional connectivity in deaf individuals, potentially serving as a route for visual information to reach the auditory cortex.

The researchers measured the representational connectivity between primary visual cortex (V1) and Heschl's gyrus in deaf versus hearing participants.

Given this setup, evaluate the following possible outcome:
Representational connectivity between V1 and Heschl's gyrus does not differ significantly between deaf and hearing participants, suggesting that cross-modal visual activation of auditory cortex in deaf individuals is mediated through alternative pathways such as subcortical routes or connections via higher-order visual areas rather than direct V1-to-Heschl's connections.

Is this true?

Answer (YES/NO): NO